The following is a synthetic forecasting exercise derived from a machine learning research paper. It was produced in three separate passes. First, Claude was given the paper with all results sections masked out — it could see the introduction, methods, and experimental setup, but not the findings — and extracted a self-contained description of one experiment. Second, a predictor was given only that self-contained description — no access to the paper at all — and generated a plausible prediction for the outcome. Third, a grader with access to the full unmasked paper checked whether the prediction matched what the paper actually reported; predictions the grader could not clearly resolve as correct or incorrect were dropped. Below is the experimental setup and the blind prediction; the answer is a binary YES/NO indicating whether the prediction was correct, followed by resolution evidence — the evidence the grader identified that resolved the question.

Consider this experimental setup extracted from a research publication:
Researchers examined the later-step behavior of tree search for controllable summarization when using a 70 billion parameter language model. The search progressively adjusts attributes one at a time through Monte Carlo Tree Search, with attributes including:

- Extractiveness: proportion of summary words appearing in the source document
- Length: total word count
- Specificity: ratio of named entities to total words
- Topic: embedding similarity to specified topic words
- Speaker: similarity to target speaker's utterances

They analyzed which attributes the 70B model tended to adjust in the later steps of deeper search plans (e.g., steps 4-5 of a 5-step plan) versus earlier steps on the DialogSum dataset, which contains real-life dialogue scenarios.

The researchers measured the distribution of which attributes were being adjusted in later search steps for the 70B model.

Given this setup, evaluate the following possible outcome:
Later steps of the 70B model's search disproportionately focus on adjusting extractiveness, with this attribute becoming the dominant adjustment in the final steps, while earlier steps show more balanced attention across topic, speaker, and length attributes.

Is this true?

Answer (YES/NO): NO